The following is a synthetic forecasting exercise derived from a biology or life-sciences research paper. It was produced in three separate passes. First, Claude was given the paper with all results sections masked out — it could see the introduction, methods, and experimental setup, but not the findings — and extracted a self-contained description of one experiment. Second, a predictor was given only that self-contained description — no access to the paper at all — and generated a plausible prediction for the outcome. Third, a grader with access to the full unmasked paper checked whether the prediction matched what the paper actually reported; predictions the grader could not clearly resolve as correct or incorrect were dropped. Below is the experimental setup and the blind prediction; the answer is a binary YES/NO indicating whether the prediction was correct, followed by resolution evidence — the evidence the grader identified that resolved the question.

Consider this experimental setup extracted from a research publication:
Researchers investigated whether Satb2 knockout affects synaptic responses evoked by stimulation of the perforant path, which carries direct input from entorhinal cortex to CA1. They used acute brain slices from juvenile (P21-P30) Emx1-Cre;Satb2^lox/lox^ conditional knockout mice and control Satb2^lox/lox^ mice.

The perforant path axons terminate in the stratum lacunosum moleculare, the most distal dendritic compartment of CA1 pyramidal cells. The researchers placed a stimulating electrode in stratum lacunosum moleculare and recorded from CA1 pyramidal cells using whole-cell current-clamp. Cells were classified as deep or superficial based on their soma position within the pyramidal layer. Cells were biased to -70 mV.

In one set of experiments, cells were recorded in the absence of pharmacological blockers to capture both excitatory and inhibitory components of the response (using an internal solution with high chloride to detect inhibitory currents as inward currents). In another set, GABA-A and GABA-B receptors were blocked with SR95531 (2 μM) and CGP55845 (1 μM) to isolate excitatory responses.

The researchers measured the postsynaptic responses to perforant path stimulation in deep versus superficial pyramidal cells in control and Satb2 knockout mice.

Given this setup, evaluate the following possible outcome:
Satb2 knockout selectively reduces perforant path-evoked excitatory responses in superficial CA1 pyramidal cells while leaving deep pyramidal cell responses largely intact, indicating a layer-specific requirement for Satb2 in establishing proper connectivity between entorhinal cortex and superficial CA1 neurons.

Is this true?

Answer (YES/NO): NO